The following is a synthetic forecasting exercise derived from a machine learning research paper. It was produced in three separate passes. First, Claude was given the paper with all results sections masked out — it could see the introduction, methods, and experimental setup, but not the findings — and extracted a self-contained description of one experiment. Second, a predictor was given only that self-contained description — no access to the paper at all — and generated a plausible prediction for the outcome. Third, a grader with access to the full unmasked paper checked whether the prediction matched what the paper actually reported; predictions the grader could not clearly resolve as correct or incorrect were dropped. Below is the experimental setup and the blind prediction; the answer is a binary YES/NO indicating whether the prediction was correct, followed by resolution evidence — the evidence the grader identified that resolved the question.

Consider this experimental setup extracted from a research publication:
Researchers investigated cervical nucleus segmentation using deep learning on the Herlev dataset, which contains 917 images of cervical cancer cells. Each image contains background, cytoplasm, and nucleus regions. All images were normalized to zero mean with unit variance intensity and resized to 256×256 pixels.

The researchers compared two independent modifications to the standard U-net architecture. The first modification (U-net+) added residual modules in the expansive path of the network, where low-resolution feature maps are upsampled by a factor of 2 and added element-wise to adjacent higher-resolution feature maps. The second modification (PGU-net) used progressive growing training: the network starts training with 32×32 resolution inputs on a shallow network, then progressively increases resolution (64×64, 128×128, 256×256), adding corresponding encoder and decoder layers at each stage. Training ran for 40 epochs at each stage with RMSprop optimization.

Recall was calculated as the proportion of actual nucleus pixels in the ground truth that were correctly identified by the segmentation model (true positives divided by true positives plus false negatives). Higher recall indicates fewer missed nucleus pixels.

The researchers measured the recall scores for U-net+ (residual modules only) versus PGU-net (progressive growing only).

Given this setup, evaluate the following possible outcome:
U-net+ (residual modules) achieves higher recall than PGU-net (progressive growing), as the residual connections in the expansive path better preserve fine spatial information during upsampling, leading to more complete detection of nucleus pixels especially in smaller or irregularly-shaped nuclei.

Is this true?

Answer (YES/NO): YES